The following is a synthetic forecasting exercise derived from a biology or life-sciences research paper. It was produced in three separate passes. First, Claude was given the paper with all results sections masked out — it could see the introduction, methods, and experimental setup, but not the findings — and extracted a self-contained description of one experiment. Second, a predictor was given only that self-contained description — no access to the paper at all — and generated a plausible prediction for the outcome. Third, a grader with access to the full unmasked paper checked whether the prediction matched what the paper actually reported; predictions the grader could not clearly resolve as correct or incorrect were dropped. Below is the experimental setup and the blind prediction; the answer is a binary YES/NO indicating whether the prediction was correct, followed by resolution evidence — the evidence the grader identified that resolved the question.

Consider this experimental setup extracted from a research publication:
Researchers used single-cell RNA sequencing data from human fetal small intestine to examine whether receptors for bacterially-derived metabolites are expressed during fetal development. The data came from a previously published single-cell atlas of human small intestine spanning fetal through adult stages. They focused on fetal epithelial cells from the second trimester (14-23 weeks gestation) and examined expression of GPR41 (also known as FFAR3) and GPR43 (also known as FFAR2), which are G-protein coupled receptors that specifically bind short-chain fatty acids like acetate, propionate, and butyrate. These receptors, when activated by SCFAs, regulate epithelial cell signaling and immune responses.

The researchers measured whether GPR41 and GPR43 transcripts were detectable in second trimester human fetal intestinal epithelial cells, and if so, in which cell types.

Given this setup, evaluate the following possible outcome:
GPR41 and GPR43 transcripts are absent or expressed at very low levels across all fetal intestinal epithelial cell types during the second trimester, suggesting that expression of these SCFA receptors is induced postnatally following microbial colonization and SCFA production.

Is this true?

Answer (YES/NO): NO